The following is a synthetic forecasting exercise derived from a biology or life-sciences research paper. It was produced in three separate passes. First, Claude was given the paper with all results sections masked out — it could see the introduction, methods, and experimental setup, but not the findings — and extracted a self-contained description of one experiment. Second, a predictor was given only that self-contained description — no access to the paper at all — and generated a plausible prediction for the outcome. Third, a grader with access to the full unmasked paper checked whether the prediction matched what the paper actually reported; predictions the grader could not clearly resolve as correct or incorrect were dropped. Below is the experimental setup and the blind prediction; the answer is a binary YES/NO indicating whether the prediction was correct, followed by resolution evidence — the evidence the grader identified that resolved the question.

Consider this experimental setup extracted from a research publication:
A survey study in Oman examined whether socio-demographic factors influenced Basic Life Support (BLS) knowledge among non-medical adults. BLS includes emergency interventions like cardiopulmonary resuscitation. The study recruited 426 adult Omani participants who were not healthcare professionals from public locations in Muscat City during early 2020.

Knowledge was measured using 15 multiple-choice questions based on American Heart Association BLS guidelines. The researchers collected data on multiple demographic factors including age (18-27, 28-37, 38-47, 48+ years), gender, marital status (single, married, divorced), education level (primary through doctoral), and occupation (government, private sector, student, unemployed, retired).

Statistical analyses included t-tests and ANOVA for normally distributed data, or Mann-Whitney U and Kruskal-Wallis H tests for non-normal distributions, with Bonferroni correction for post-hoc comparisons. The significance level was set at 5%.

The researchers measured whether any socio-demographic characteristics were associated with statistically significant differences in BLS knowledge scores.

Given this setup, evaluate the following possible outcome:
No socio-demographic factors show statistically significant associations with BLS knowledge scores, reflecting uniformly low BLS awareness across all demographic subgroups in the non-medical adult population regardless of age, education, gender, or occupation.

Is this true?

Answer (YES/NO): NO